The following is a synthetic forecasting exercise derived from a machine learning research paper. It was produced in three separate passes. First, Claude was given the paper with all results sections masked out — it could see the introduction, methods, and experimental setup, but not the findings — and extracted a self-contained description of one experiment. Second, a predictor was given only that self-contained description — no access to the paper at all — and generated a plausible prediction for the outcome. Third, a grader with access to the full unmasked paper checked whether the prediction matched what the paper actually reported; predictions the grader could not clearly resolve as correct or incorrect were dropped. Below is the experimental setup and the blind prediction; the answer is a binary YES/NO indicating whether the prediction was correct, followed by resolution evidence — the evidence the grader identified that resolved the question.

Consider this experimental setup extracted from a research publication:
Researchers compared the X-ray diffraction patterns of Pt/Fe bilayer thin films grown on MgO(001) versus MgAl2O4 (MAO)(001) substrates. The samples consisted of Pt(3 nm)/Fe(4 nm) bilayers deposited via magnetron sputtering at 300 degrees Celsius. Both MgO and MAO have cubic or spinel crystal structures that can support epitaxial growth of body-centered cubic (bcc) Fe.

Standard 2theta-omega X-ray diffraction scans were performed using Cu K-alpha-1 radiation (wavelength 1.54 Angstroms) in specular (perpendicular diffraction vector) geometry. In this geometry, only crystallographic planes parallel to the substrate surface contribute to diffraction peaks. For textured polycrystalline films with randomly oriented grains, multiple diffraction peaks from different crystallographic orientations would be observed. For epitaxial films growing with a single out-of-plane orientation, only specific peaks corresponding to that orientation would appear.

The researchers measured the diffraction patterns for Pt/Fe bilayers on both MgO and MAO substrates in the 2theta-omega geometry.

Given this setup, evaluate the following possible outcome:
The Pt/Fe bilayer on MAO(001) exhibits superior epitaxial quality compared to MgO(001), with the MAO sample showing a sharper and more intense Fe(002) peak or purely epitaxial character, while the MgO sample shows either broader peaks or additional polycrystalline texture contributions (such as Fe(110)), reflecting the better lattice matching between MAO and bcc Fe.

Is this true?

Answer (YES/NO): NO